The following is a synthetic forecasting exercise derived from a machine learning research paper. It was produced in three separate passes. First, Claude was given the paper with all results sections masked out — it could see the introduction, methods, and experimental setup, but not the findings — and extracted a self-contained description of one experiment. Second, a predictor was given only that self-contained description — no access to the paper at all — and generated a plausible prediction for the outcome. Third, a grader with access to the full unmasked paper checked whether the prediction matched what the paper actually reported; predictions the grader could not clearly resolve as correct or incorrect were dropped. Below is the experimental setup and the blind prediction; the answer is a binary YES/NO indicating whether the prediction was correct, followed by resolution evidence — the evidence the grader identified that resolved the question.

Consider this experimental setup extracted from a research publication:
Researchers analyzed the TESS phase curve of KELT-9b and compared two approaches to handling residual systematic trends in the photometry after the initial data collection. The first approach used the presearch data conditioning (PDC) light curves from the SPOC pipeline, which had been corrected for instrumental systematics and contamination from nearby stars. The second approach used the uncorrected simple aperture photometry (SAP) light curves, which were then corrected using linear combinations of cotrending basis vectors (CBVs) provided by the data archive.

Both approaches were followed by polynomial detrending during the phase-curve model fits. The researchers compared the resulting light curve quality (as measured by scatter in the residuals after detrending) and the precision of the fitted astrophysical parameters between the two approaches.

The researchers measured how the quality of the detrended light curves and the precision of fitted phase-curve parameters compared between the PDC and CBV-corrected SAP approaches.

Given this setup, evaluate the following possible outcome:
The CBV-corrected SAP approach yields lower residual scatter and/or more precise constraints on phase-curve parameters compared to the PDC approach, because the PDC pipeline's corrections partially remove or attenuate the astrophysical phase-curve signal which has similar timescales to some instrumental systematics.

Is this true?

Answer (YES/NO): NO